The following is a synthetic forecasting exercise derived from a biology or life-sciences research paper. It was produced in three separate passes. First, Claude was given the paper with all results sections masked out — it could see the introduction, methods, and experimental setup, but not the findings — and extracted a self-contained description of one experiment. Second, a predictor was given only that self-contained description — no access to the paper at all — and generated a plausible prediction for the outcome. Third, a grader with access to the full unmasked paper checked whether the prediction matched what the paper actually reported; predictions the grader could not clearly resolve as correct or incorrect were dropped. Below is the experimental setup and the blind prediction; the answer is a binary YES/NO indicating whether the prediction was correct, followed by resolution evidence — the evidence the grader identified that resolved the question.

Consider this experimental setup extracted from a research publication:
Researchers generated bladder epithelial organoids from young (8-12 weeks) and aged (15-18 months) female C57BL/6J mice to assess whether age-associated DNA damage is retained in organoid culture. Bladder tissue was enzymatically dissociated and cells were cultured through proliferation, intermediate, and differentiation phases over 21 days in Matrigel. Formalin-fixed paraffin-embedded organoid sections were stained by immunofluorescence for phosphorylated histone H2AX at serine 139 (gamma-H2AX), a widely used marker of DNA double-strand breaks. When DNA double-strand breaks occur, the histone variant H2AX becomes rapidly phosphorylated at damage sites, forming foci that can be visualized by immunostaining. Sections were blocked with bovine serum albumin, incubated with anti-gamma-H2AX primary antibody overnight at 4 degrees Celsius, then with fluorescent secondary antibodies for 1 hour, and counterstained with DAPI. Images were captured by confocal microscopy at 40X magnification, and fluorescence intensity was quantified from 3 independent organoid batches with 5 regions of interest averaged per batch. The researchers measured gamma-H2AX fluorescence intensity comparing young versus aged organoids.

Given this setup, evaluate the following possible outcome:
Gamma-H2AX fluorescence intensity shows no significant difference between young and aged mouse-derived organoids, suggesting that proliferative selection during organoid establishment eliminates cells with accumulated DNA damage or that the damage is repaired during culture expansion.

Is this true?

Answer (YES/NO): NO